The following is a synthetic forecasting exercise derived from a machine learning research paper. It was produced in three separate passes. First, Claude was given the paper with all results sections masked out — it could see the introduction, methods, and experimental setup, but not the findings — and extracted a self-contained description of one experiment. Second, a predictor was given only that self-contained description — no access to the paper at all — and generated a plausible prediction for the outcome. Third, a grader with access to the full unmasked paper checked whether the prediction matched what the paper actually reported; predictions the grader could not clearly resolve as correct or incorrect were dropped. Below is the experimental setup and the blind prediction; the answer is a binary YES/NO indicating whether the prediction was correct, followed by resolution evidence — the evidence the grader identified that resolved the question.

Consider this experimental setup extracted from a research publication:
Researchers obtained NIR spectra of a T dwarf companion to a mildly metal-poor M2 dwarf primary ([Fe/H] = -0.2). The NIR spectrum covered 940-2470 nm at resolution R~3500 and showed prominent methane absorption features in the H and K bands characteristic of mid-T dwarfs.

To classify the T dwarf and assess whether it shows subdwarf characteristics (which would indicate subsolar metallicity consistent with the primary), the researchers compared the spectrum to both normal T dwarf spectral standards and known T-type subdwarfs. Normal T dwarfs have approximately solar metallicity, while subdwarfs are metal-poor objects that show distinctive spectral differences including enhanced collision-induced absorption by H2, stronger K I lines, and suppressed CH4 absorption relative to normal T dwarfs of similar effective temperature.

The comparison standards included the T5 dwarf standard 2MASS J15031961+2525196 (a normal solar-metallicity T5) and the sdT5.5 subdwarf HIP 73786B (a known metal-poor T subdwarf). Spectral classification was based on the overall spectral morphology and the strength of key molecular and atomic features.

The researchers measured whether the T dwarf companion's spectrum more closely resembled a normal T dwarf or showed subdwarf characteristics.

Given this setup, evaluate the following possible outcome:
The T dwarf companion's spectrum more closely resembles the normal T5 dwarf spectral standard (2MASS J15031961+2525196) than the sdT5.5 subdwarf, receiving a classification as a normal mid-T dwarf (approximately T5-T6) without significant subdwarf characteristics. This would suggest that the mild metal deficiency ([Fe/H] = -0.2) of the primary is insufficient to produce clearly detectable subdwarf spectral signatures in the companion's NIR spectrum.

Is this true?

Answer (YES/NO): NO